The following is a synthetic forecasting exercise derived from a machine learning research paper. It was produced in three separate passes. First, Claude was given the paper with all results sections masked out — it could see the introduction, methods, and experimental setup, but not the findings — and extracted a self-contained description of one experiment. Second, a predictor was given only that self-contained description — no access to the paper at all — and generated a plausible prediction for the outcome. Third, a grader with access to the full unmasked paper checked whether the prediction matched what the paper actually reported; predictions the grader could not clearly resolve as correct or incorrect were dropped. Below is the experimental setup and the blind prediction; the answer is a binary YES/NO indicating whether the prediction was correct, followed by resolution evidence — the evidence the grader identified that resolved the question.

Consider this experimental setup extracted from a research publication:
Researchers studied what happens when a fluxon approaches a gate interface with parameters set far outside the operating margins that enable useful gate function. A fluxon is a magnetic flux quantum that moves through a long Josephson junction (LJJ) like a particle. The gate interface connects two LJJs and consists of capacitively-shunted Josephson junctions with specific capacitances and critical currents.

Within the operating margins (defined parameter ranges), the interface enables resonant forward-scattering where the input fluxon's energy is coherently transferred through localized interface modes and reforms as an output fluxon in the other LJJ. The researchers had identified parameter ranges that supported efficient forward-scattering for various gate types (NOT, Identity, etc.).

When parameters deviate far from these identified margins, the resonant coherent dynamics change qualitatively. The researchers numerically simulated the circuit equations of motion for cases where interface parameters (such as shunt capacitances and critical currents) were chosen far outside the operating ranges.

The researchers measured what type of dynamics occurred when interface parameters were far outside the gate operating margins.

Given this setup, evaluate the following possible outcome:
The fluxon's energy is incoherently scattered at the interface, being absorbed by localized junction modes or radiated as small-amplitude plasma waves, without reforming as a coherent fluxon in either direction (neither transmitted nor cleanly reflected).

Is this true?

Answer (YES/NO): NO